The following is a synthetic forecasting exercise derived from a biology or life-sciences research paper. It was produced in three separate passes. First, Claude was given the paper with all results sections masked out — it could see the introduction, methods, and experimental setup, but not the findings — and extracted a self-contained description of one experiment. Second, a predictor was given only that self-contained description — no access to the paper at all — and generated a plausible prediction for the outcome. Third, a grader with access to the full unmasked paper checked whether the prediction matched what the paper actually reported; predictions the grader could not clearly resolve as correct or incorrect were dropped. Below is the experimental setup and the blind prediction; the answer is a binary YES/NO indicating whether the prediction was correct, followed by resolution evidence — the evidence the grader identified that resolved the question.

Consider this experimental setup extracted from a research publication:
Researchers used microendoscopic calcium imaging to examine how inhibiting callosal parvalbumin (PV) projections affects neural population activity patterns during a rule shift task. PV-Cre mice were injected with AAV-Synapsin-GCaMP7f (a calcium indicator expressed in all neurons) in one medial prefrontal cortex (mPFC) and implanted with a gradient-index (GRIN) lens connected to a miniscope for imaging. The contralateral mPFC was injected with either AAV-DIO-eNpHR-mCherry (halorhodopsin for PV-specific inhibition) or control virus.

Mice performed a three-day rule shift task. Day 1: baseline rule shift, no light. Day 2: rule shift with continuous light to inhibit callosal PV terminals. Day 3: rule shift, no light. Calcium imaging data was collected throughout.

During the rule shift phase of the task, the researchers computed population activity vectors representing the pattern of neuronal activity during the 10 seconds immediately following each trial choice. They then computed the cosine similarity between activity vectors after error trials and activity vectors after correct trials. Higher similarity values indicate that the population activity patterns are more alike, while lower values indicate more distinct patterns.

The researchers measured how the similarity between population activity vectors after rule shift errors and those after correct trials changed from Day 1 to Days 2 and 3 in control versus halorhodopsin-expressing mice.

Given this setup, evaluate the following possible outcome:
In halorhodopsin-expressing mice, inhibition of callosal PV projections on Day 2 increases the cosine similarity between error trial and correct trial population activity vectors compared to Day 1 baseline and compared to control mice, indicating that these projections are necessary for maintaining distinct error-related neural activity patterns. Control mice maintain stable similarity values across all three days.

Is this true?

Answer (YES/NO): YES